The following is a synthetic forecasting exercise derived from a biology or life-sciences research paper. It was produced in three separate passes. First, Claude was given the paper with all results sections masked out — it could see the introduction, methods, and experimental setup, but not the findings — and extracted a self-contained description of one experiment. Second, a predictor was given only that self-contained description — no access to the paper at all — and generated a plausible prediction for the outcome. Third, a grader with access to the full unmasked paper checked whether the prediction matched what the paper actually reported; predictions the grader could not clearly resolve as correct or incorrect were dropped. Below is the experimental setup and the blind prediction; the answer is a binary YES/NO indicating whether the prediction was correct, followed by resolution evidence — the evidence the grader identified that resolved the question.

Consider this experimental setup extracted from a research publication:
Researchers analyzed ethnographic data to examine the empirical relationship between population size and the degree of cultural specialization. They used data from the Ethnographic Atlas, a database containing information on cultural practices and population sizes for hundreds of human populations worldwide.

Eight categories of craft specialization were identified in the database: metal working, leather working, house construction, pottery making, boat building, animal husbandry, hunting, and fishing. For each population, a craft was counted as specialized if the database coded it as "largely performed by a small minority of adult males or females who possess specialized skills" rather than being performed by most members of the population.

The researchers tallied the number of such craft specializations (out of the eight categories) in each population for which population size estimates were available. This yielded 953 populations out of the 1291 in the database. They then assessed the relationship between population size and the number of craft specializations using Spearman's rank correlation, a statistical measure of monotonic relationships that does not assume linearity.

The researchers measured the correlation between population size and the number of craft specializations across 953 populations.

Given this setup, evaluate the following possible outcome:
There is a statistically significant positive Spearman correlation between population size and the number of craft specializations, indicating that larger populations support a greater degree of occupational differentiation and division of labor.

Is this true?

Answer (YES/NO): YES